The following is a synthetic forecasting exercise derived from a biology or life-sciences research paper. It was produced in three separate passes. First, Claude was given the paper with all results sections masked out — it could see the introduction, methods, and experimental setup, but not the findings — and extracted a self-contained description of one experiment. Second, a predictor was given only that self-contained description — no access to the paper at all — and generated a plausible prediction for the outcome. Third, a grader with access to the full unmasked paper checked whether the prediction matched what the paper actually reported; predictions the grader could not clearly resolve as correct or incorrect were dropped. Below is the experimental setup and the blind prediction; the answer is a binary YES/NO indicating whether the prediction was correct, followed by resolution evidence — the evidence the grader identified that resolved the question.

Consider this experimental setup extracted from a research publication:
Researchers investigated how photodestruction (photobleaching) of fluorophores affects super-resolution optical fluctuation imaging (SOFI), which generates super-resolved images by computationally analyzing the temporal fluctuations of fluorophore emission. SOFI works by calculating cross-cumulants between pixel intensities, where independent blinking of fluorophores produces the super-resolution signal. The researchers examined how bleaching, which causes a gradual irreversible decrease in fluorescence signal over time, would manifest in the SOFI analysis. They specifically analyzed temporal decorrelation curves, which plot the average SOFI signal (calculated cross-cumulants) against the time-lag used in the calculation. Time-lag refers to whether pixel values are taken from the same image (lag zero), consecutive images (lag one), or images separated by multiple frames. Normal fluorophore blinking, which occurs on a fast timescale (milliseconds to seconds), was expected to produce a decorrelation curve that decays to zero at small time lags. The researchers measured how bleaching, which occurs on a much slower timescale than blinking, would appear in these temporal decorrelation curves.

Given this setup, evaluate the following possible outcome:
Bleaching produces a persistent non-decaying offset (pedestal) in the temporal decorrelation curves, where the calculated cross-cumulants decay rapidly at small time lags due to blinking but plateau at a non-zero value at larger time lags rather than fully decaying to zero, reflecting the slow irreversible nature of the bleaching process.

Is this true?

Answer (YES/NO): YES